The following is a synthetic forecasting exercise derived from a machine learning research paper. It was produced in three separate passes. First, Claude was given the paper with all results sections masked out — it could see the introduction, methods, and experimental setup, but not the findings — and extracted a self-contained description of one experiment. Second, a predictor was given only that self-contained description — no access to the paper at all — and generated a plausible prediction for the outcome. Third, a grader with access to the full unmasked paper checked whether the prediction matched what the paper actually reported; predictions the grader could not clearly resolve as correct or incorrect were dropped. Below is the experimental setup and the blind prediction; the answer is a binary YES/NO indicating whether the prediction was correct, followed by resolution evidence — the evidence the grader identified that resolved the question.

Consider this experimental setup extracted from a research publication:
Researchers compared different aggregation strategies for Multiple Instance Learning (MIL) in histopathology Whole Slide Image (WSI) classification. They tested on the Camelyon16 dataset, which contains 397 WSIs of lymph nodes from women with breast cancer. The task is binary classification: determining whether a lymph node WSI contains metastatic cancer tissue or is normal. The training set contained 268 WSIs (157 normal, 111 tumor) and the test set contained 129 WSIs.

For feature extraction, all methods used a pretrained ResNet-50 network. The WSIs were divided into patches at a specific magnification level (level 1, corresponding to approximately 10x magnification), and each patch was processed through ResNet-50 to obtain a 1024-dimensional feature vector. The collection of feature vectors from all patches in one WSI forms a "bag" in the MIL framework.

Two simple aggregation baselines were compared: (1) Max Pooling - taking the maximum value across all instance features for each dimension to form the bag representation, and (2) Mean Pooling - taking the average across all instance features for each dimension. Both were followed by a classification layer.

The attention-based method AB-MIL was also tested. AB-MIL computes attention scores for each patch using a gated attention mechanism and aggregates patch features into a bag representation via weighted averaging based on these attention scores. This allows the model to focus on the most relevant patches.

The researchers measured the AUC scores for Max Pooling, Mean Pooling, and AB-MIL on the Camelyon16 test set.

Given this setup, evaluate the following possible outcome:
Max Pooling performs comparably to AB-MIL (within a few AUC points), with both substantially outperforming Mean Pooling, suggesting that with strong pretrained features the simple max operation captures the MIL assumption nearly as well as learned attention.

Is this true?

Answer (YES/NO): NO